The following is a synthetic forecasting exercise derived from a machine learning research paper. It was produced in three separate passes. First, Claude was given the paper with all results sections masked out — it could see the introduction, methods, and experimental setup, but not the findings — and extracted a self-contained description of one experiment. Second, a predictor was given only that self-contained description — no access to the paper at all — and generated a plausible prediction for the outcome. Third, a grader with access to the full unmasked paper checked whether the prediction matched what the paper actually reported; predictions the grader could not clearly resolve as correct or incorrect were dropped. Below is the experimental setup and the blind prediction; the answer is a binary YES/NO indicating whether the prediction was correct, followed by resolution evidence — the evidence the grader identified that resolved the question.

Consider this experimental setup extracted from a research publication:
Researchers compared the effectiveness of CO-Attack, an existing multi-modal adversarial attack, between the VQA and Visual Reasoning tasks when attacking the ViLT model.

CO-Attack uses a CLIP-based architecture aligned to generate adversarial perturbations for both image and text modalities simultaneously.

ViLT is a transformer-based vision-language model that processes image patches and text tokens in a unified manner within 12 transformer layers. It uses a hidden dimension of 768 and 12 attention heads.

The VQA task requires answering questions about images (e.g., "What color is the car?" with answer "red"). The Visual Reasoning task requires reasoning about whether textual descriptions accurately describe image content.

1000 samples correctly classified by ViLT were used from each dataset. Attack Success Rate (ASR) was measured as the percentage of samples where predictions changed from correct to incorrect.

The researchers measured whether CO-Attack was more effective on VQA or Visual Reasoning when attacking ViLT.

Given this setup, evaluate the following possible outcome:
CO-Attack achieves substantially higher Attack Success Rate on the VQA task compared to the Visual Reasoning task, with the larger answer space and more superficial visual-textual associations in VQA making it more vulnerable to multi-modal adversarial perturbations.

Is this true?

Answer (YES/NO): NO